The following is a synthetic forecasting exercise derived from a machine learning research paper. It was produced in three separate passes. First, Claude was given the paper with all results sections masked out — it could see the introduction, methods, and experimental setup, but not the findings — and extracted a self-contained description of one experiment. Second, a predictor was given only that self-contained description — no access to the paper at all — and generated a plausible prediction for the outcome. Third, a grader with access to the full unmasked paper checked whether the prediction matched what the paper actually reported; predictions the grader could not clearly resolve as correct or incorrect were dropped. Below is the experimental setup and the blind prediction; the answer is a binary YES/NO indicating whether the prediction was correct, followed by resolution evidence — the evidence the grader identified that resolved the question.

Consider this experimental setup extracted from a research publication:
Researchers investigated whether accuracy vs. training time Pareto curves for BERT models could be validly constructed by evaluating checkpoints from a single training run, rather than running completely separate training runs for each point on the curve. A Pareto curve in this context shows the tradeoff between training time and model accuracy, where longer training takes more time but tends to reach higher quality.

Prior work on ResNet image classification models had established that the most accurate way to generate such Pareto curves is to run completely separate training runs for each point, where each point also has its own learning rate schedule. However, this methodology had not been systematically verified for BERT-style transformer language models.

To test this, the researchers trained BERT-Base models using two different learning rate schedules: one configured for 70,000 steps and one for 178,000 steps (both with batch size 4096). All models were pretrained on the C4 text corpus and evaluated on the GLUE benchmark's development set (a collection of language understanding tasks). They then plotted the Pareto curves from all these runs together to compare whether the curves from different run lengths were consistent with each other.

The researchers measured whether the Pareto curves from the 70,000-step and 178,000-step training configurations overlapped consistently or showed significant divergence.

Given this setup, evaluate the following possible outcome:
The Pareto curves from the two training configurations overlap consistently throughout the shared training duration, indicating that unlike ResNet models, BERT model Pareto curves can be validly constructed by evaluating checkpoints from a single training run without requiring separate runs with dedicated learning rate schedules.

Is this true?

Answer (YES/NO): YES